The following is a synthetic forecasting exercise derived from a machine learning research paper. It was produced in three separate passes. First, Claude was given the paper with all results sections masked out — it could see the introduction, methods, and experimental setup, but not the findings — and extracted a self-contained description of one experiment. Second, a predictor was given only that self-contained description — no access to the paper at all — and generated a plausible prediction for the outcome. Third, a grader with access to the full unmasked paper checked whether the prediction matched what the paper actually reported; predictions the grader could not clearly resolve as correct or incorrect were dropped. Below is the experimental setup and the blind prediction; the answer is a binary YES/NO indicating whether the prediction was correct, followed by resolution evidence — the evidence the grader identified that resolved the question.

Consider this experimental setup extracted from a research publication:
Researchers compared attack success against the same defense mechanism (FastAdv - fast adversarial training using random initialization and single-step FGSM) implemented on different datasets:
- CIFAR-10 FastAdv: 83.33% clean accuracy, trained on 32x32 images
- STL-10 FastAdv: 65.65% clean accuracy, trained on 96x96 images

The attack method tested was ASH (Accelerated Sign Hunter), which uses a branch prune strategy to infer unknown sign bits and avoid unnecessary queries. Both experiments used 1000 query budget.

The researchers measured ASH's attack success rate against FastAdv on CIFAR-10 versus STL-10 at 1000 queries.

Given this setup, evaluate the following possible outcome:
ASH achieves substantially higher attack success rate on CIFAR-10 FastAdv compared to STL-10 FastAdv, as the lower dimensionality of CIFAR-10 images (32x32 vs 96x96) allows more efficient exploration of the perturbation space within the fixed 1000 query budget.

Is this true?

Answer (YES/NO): NO